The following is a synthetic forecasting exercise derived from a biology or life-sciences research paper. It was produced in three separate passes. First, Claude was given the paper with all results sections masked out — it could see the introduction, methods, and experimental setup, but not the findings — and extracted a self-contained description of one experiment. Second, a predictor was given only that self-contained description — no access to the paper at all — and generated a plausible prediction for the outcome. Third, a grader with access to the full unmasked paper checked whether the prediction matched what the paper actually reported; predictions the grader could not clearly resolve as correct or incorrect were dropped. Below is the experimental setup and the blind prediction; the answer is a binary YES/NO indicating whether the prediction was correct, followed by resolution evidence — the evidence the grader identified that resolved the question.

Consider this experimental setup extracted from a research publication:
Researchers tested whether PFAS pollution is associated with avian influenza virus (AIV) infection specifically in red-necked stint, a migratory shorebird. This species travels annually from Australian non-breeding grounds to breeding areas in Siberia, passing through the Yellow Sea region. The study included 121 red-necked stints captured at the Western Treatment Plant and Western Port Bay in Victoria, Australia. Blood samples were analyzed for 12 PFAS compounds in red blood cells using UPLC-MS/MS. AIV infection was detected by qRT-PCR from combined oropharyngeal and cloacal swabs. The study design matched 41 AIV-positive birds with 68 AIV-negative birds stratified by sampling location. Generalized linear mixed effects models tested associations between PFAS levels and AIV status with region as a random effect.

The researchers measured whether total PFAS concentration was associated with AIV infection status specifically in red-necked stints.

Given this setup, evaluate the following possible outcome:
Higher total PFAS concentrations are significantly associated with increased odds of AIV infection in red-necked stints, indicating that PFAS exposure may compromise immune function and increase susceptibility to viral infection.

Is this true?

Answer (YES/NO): NO